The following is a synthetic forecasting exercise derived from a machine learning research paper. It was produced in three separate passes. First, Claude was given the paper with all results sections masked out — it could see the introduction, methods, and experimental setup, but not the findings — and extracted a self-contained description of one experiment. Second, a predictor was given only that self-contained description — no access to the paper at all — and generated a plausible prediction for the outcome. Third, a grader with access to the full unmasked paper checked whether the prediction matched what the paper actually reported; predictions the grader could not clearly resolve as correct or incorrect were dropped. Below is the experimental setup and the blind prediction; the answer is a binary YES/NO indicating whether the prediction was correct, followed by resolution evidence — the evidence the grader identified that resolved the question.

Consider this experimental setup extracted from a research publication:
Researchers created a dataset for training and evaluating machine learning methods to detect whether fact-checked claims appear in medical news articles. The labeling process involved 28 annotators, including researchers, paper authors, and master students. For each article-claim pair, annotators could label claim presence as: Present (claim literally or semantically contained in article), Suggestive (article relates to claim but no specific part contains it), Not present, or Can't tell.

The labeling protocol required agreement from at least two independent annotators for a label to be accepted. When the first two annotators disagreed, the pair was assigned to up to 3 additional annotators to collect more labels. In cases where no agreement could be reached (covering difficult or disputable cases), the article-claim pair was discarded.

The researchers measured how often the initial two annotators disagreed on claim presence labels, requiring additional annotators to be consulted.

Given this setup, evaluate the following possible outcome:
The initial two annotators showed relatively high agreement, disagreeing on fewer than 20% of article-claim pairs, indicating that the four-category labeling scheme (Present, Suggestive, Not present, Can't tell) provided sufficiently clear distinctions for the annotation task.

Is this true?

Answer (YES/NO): YES